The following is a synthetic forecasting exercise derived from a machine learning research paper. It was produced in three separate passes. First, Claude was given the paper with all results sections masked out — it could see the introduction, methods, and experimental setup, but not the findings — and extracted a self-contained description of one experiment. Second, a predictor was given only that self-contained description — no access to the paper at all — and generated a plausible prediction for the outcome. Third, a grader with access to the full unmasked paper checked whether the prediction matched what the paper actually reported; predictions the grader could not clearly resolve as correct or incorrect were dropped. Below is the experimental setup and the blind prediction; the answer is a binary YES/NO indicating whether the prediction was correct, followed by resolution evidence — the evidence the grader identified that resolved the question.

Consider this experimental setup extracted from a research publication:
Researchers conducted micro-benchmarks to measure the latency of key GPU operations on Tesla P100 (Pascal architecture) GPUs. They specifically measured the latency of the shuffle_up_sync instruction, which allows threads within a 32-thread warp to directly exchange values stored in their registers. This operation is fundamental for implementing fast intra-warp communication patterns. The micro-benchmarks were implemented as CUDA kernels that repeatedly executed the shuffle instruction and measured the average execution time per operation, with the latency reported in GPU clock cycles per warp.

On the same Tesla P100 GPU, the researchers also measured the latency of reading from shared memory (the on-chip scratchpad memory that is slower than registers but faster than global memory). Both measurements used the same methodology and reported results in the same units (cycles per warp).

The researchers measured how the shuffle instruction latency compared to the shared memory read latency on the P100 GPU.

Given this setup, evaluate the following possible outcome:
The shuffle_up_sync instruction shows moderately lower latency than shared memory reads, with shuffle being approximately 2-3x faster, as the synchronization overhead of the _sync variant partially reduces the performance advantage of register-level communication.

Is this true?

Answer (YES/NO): NO